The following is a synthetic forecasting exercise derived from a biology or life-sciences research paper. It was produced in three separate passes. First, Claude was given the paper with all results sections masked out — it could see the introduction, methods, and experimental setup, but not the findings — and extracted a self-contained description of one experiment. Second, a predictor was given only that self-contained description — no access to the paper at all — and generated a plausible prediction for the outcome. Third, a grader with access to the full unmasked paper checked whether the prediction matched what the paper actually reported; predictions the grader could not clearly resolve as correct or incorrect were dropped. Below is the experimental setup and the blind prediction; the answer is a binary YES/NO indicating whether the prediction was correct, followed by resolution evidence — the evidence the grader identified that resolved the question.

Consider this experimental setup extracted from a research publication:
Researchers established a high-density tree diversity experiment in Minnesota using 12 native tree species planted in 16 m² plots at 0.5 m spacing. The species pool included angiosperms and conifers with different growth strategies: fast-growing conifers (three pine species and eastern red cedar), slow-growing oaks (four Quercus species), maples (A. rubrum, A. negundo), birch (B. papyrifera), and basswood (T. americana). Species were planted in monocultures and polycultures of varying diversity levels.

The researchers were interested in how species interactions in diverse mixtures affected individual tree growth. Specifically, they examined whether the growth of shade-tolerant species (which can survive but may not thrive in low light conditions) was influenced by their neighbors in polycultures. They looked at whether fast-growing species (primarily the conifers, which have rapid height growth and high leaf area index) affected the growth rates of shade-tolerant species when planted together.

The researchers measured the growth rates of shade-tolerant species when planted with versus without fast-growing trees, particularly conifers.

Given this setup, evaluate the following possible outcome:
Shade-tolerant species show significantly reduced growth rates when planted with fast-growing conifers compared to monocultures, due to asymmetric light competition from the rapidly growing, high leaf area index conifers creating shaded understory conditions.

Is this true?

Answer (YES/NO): NO